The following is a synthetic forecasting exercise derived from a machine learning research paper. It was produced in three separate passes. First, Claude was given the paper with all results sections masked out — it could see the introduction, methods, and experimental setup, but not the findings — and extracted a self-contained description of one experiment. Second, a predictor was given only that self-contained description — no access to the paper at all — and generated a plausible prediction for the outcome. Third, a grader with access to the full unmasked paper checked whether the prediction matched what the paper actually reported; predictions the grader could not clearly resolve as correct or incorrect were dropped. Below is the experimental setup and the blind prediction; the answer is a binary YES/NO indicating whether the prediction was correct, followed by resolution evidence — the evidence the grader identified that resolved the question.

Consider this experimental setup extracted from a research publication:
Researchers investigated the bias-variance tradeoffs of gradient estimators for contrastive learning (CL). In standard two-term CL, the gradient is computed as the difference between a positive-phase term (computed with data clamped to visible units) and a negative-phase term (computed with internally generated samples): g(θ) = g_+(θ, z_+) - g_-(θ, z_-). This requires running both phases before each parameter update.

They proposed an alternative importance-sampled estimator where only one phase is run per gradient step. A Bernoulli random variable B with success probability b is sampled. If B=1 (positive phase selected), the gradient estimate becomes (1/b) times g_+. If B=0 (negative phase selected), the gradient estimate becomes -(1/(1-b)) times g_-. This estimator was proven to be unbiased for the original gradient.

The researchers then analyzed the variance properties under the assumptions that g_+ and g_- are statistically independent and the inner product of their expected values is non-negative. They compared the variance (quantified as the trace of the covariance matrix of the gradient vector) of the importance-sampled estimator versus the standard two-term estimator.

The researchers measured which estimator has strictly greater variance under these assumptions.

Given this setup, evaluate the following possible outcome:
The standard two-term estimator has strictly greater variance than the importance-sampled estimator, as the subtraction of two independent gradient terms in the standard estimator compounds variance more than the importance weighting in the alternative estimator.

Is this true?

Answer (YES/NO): NO